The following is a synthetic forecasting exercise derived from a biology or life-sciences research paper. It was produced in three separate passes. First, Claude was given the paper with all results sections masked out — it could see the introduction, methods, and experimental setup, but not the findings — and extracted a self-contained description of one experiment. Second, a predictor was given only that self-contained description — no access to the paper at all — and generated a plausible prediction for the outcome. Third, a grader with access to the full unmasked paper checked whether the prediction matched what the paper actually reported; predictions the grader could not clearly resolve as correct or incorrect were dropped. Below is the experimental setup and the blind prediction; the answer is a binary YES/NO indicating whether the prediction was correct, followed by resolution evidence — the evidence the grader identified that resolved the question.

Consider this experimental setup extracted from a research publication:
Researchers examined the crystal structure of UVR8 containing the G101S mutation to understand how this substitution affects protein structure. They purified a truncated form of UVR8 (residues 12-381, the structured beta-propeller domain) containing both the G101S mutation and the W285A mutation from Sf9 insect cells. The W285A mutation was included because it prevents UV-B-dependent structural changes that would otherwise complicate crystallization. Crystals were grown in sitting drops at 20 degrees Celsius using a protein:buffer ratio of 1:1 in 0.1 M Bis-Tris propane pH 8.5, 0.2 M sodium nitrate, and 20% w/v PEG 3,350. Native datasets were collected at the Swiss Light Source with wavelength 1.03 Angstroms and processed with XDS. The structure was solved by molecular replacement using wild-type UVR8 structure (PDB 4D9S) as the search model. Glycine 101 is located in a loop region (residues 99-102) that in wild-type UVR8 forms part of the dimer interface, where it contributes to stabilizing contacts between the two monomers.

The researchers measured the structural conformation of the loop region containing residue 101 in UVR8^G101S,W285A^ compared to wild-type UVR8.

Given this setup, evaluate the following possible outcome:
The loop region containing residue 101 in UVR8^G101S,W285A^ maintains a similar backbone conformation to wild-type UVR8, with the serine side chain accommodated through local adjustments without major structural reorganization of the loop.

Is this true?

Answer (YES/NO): NO